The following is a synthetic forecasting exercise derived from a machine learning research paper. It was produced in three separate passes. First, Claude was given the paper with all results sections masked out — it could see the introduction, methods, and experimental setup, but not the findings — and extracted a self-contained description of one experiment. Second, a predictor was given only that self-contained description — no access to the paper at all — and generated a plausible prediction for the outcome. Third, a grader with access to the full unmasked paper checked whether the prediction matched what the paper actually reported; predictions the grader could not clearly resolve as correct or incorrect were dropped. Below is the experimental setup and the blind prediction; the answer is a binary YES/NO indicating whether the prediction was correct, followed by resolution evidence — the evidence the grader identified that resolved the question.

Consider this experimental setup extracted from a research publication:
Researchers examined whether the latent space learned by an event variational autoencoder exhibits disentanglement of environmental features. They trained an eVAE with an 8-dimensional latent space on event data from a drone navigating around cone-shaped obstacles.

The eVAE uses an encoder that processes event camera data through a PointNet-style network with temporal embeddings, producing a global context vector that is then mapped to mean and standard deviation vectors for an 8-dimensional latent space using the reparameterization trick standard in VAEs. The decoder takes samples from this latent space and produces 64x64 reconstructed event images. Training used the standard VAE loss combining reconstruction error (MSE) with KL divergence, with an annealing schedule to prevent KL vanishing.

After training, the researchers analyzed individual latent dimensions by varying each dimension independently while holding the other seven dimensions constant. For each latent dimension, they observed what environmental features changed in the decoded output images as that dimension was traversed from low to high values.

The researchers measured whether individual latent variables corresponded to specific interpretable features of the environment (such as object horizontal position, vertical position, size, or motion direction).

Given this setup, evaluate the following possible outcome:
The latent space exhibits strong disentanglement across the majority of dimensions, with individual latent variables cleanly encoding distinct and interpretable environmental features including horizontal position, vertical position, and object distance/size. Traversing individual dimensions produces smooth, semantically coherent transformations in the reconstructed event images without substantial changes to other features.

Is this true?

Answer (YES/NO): NO